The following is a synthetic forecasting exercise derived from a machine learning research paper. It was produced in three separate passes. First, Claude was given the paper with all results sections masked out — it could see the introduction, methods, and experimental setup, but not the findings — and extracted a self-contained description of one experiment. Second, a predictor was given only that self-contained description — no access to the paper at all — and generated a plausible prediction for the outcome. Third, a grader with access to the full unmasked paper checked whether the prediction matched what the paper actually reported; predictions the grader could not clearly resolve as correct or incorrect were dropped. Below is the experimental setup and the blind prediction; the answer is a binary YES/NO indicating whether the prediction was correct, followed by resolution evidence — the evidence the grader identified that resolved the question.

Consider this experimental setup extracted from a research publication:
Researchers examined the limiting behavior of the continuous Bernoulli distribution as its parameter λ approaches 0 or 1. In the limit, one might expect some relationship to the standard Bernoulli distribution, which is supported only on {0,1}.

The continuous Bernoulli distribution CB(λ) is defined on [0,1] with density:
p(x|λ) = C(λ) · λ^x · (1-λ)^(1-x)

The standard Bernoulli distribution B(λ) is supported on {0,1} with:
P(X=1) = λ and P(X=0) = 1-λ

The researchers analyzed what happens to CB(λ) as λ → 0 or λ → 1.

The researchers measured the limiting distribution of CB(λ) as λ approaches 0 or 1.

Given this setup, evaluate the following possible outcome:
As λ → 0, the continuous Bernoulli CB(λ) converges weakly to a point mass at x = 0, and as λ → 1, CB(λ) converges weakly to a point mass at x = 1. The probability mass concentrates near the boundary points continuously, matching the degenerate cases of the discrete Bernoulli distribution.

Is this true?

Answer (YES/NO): YES